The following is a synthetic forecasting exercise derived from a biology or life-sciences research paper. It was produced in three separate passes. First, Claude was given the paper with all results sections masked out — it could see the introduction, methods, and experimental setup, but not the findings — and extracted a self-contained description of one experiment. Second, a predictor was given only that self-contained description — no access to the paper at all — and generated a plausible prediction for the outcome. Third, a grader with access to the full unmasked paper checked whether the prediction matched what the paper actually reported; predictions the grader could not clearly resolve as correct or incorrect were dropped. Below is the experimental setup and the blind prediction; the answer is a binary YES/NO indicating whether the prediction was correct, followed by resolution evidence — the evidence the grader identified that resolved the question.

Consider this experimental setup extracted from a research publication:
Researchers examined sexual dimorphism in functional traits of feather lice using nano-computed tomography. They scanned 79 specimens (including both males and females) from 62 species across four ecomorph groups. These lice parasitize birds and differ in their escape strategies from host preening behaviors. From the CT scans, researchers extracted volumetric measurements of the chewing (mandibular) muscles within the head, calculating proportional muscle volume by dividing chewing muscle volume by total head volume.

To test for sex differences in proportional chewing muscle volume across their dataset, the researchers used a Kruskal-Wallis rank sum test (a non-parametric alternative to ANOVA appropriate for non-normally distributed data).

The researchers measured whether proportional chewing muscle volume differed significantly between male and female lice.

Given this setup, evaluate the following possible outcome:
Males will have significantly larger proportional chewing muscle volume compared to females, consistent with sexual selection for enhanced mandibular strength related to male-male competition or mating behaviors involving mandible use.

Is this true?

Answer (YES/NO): NO